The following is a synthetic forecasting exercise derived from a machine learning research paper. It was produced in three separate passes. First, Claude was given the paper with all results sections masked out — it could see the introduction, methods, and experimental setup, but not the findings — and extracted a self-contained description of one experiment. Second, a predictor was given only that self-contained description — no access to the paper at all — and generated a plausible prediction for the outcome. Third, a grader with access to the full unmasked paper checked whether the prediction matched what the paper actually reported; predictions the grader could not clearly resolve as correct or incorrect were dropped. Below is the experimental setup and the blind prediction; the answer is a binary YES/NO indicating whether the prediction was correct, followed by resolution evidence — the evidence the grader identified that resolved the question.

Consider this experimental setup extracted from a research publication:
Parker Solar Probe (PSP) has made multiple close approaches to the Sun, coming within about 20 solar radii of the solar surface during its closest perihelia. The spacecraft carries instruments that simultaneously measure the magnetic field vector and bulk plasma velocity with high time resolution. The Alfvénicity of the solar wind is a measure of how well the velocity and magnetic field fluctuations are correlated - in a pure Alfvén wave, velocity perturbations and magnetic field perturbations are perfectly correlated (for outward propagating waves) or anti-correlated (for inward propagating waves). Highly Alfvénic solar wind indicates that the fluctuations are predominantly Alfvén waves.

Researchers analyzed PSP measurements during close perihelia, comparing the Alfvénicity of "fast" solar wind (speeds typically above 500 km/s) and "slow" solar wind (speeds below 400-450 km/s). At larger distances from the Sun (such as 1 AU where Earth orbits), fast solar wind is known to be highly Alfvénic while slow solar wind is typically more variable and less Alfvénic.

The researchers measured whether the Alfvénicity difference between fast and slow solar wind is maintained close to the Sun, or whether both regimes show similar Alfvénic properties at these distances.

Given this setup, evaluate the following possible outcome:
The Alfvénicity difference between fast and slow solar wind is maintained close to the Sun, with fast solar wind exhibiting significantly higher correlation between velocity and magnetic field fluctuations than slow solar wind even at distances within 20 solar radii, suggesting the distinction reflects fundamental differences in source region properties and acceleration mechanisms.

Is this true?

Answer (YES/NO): NO